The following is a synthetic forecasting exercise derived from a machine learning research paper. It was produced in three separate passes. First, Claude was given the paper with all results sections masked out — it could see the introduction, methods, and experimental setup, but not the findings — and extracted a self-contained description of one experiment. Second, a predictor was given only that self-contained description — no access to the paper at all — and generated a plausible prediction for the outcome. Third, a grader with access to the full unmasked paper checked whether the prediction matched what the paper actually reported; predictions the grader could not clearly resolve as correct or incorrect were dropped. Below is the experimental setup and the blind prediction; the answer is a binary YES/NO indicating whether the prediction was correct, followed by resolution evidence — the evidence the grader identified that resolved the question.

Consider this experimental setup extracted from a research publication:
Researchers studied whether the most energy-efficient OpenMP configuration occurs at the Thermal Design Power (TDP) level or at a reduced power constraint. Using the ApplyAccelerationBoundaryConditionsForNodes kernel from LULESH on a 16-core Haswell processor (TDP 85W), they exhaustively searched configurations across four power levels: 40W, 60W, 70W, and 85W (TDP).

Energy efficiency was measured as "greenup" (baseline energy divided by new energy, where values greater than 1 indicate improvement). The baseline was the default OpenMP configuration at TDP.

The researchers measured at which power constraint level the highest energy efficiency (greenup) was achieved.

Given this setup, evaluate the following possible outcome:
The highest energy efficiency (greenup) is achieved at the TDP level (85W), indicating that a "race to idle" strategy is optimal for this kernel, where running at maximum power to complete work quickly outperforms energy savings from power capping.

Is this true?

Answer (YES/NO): NO